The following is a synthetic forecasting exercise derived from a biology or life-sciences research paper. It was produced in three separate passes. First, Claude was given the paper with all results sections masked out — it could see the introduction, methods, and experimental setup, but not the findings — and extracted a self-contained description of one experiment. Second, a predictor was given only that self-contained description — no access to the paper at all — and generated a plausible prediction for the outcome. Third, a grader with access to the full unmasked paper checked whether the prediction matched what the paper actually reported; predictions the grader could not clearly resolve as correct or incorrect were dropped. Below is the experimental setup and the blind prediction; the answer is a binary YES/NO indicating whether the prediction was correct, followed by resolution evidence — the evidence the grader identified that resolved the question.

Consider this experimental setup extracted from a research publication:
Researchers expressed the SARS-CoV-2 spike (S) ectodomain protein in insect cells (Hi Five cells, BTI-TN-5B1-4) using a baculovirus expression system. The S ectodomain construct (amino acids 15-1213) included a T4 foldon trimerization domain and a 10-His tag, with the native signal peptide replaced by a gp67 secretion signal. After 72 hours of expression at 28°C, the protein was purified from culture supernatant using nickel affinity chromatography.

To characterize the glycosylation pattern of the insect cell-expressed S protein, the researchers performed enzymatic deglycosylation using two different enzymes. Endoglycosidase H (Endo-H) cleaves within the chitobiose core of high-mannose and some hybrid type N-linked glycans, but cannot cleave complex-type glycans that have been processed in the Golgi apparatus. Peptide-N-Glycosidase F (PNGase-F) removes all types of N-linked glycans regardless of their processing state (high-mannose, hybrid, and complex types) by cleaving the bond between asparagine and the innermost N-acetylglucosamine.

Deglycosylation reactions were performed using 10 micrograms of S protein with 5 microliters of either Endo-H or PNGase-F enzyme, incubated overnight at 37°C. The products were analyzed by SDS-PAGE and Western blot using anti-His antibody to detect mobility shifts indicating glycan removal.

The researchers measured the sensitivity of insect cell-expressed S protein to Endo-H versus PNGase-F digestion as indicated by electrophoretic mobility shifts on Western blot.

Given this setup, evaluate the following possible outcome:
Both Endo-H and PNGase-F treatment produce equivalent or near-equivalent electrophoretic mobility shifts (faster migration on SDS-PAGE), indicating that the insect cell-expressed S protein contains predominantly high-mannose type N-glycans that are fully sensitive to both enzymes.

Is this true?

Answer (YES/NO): YES